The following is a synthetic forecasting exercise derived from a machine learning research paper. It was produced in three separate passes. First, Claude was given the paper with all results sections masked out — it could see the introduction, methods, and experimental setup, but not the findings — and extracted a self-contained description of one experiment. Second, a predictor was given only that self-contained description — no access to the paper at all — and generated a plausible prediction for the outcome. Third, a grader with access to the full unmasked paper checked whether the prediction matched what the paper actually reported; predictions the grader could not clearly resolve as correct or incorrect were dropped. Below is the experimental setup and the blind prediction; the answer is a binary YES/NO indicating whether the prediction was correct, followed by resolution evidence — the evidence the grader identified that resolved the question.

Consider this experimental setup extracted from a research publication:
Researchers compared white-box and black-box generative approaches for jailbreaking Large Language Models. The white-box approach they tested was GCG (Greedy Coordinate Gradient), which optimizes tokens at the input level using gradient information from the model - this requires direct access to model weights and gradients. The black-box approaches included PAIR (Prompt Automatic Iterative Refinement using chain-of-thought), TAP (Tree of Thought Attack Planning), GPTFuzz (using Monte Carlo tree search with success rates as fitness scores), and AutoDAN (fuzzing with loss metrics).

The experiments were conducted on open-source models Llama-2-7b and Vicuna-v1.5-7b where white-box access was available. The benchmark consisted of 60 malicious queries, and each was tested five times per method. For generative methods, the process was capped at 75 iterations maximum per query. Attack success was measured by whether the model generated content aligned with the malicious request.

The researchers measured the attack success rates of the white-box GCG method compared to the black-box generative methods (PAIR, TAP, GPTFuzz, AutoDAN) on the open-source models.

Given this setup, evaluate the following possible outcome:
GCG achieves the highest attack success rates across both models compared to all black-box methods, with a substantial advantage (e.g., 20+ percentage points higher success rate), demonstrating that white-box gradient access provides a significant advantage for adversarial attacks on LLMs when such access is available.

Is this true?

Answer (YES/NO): NO